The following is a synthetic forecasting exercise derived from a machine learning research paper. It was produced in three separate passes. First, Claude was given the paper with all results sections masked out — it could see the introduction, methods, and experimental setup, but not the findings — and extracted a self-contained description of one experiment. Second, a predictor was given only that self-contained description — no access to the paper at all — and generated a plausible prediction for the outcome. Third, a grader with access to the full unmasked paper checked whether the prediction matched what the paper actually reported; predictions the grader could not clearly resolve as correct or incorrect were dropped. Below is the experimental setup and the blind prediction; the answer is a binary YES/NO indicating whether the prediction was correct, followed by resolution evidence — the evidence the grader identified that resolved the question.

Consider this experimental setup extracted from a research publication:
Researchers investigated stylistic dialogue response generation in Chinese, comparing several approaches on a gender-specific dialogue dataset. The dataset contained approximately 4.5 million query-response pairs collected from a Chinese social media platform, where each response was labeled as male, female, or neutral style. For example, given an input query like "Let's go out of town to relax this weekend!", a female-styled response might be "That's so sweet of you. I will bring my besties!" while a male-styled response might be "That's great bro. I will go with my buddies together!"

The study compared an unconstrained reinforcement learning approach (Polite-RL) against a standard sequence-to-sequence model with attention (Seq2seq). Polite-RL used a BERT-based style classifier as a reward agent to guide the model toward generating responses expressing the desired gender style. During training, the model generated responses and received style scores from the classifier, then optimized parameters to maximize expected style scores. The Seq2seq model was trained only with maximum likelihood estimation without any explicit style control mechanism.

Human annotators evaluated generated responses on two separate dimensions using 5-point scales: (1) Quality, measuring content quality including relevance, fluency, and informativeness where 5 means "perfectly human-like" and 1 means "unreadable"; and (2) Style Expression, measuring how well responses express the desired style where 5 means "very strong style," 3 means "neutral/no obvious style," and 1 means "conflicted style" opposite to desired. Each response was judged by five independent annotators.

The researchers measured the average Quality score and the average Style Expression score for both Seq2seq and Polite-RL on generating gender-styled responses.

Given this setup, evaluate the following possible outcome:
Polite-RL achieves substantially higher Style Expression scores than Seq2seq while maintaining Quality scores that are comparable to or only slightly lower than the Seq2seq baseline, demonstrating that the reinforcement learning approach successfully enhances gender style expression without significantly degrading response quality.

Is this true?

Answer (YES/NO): NO